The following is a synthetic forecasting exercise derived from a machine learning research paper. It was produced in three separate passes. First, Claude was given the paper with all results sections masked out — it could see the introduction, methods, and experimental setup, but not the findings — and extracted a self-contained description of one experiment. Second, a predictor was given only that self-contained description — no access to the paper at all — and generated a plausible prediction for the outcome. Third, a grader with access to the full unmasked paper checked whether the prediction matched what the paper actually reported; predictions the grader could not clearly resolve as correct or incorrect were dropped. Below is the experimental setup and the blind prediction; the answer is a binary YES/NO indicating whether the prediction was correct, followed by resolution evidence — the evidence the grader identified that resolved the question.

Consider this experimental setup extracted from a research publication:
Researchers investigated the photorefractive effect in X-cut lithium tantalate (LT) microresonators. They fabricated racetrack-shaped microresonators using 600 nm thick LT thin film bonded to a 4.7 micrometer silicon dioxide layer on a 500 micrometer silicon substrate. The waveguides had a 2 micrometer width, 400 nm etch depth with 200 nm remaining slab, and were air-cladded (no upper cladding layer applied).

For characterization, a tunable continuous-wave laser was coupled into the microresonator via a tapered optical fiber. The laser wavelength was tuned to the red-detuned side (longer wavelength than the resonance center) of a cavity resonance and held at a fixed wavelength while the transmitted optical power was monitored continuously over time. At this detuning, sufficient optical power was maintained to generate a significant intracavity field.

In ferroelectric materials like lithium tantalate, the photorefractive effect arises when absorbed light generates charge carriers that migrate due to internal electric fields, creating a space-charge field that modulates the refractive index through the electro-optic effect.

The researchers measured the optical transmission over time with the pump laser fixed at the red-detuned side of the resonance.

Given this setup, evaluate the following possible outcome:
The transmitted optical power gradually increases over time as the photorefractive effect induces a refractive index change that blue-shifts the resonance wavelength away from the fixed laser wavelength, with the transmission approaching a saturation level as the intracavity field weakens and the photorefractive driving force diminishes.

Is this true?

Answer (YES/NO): NO